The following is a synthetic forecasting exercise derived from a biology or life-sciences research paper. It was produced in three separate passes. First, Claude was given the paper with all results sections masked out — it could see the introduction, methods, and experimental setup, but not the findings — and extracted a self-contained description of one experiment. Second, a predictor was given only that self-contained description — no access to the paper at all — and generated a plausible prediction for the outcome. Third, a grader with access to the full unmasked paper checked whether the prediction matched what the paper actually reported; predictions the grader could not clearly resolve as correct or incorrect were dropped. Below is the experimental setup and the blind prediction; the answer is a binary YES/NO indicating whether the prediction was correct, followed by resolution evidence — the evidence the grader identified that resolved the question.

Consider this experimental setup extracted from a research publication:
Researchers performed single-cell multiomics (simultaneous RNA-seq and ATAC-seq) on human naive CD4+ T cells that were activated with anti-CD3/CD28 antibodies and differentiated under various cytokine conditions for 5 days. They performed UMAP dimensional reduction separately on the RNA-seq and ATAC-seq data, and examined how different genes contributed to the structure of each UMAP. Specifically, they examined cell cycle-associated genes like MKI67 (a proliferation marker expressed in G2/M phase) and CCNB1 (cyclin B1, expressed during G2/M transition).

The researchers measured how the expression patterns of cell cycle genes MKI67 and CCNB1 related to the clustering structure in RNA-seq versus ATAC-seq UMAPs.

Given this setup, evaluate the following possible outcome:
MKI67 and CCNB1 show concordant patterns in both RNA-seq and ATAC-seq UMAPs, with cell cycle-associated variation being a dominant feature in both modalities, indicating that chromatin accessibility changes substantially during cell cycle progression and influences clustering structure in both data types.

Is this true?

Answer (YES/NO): NO